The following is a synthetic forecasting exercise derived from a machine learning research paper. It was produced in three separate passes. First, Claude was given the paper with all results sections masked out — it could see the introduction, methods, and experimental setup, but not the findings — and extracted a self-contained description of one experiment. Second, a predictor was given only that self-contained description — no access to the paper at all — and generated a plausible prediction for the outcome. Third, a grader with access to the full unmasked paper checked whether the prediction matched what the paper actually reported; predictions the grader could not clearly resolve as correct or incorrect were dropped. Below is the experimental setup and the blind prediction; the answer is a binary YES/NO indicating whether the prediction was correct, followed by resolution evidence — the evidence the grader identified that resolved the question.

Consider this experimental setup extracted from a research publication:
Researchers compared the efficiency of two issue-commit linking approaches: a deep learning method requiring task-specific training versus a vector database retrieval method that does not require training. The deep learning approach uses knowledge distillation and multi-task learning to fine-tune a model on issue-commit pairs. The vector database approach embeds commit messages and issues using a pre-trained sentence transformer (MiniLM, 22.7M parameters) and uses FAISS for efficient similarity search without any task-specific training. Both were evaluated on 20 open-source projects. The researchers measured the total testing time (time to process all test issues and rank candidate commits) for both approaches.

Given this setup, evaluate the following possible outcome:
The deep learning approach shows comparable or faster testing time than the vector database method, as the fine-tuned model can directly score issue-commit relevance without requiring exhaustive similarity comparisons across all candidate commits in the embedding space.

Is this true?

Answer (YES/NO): NO